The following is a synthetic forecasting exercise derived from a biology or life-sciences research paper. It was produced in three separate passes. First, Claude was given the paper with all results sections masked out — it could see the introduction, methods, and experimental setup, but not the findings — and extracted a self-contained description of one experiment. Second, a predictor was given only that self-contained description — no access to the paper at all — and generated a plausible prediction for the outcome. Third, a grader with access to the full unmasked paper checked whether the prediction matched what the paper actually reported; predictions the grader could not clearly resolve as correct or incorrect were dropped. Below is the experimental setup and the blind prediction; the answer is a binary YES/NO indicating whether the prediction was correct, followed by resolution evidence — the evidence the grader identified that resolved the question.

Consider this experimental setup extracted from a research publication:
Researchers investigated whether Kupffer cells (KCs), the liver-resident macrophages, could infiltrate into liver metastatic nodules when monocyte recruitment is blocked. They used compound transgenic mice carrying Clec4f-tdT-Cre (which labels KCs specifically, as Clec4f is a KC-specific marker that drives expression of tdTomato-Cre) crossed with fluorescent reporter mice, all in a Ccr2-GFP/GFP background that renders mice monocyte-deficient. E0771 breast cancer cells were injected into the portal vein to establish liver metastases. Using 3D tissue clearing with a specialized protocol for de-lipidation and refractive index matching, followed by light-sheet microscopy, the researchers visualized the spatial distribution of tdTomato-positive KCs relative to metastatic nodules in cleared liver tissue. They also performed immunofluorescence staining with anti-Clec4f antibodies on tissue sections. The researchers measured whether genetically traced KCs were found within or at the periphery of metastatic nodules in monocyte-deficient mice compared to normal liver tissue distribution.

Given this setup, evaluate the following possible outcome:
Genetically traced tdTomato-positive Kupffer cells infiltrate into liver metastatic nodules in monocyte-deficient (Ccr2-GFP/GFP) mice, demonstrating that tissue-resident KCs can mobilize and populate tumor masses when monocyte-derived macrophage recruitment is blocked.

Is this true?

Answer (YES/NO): YES